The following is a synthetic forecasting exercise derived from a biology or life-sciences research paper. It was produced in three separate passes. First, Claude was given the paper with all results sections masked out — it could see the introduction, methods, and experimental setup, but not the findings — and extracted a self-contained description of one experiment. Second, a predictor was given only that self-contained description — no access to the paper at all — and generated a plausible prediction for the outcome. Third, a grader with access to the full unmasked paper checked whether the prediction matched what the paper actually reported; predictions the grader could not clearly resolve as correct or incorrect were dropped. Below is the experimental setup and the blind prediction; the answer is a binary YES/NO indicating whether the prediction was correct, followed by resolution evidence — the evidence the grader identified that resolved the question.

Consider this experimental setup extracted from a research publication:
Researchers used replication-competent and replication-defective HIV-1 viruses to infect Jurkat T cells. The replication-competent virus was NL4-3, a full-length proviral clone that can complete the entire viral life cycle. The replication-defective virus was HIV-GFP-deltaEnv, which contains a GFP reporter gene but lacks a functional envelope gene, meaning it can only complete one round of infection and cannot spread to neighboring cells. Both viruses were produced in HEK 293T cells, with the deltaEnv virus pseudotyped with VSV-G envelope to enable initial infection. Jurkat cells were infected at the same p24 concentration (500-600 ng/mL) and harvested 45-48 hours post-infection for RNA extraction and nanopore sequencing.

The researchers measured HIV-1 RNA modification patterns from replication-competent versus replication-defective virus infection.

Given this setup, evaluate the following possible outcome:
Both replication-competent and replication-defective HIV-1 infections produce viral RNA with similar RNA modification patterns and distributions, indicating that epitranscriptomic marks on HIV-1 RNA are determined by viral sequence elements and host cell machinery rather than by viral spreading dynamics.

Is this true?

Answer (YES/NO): YES